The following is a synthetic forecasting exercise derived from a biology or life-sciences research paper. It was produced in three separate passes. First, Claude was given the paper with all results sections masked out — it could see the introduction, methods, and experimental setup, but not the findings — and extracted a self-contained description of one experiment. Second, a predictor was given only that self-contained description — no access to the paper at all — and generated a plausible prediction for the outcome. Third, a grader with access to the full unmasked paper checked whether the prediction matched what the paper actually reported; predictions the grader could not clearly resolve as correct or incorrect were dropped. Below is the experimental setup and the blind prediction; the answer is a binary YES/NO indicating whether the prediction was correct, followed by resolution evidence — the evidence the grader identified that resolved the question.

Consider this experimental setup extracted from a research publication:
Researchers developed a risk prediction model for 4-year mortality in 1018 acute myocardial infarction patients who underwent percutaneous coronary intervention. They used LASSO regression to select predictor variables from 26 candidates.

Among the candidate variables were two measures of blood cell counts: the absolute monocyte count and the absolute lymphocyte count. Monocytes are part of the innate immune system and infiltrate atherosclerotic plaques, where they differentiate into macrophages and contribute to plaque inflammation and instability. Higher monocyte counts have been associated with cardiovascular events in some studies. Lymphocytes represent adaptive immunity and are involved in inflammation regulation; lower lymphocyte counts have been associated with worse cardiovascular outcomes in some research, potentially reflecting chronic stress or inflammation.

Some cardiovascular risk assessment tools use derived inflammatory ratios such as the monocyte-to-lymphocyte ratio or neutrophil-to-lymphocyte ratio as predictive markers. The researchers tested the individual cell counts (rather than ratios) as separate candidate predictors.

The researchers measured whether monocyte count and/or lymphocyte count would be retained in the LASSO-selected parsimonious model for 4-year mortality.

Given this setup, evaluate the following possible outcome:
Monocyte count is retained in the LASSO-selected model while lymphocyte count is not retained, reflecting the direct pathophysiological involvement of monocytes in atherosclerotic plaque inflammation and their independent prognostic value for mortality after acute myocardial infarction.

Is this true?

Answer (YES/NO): NO